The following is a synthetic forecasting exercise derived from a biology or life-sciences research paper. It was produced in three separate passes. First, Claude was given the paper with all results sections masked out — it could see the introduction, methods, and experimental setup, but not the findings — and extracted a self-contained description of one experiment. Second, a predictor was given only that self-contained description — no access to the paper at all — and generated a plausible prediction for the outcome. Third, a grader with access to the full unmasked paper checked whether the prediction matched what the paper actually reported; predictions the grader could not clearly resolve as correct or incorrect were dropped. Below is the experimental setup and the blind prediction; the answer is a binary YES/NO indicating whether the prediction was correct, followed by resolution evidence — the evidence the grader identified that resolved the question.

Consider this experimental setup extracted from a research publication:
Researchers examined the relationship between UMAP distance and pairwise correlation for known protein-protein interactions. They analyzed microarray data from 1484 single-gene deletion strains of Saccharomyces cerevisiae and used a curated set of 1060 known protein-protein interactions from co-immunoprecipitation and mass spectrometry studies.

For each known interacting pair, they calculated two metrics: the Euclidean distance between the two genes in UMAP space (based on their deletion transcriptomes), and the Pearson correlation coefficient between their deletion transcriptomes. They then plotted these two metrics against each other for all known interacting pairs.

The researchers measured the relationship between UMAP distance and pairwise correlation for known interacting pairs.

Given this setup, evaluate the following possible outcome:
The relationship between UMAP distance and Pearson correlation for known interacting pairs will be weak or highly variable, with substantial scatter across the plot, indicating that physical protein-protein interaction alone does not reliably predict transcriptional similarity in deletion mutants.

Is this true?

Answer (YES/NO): NO